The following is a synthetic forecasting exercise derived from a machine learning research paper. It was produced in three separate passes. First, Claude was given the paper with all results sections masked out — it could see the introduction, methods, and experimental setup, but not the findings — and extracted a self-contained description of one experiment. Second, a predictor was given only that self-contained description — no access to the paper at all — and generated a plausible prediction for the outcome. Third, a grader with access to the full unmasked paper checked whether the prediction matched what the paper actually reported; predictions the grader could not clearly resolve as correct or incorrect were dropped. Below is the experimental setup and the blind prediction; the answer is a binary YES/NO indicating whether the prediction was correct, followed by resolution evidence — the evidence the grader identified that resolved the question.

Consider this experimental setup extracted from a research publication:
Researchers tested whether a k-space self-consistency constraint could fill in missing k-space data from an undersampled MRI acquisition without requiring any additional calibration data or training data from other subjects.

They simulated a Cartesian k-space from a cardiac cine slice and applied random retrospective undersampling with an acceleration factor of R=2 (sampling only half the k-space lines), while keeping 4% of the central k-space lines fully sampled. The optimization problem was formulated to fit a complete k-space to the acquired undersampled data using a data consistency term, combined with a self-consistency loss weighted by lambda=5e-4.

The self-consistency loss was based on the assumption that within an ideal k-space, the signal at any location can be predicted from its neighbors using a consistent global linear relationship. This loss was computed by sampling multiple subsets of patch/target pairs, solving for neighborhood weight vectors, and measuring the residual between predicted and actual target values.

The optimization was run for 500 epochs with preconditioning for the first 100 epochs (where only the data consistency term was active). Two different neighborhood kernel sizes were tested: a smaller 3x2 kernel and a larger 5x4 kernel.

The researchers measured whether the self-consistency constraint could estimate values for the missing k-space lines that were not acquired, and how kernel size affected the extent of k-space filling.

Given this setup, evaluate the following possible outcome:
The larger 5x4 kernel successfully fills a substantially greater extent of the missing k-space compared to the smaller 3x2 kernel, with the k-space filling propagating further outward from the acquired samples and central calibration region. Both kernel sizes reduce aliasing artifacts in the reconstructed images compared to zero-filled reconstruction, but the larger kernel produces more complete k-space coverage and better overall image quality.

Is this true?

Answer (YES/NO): YES